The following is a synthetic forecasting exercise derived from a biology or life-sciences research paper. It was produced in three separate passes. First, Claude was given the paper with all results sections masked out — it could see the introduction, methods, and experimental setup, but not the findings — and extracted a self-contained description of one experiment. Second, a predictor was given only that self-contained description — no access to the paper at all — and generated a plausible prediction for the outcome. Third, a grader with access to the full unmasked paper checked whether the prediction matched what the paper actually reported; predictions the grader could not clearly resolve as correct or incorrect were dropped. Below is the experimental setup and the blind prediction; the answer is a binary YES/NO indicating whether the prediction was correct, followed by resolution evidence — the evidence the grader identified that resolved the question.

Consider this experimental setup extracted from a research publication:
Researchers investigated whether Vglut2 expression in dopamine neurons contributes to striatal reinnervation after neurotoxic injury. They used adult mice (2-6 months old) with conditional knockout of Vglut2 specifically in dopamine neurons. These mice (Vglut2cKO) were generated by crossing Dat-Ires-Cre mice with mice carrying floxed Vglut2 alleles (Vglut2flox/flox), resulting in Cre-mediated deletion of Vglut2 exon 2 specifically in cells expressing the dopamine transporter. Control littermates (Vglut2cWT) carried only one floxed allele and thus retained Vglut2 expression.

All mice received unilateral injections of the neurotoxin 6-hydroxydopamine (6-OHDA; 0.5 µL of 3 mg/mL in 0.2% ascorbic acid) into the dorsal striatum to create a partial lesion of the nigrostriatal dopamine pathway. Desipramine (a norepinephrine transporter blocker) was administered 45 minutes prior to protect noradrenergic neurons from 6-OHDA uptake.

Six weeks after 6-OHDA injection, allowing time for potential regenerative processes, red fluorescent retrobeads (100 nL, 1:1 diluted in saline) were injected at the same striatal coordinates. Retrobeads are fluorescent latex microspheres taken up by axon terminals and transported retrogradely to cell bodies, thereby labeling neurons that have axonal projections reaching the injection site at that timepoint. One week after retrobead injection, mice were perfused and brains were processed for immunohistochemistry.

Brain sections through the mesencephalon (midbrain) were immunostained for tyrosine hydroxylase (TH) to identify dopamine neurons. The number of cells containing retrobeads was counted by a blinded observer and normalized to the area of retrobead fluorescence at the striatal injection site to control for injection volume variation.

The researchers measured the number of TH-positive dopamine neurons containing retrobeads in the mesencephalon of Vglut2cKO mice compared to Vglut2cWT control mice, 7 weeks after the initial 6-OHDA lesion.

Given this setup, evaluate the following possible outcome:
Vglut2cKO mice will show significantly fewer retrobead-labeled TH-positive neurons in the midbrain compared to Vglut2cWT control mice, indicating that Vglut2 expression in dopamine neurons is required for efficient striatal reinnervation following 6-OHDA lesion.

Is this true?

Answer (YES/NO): YES